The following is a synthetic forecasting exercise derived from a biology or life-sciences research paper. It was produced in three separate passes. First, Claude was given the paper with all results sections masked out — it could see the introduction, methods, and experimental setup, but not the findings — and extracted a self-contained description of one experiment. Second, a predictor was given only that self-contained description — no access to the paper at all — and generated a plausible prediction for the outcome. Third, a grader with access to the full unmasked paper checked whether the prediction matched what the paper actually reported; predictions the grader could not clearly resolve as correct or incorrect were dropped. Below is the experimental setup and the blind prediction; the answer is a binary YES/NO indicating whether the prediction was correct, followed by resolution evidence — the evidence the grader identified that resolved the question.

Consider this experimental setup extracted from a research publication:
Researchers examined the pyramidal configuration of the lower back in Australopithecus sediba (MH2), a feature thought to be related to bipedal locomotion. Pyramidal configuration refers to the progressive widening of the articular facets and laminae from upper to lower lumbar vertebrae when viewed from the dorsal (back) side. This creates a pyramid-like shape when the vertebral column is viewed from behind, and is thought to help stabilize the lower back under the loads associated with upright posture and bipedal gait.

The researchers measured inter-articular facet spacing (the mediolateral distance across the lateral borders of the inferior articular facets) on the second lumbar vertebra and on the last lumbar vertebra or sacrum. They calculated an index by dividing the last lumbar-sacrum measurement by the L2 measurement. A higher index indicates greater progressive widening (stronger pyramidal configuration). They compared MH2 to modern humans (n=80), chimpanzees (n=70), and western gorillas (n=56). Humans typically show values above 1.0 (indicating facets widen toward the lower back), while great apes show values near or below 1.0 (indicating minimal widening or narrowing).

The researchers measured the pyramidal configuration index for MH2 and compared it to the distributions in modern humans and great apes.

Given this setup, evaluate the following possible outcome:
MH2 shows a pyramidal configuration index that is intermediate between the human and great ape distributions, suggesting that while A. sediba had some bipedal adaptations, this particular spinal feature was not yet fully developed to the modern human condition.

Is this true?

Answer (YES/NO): NO